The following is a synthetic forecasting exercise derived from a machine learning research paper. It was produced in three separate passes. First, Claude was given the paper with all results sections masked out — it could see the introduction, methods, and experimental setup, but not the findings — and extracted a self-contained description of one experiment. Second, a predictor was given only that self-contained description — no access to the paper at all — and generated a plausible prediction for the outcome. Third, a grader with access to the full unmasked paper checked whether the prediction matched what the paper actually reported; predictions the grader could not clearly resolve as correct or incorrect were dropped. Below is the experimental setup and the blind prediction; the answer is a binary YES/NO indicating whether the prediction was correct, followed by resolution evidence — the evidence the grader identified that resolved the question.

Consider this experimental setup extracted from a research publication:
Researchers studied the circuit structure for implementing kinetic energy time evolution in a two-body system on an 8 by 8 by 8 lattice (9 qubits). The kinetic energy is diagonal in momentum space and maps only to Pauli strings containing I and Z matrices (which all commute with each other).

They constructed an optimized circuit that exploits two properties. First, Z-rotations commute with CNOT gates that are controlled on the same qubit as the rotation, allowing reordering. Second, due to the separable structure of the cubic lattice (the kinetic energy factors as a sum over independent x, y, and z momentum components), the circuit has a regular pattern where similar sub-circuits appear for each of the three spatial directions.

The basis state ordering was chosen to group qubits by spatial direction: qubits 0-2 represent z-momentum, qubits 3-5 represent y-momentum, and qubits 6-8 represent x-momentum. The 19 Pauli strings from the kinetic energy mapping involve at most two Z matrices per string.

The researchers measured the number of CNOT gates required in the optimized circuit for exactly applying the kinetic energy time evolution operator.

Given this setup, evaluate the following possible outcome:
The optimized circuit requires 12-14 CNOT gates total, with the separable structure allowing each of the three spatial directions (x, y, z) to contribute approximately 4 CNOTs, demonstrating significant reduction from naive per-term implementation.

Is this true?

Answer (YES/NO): NO